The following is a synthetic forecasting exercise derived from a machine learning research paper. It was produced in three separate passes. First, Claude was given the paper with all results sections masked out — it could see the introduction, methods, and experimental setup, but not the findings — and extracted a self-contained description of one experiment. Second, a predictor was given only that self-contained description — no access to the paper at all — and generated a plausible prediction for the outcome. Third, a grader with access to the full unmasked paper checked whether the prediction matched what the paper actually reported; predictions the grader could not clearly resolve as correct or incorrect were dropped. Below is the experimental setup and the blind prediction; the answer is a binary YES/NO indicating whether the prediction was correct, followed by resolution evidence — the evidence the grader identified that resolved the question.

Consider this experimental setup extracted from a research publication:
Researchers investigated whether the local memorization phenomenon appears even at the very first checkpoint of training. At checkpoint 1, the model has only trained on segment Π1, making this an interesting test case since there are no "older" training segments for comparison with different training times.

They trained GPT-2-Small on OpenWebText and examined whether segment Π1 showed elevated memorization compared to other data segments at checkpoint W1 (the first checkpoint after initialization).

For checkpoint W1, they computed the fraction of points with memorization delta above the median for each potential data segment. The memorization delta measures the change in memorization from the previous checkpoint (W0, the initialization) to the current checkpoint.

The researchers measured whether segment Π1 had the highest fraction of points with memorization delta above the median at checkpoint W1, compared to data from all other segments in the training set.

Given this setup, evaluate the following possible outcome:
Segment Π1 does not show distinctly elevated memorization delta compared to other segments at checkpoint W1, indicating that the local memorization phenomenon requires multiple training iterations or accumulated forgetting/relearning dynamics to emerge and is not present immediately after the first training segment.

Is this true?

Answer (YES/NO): NO